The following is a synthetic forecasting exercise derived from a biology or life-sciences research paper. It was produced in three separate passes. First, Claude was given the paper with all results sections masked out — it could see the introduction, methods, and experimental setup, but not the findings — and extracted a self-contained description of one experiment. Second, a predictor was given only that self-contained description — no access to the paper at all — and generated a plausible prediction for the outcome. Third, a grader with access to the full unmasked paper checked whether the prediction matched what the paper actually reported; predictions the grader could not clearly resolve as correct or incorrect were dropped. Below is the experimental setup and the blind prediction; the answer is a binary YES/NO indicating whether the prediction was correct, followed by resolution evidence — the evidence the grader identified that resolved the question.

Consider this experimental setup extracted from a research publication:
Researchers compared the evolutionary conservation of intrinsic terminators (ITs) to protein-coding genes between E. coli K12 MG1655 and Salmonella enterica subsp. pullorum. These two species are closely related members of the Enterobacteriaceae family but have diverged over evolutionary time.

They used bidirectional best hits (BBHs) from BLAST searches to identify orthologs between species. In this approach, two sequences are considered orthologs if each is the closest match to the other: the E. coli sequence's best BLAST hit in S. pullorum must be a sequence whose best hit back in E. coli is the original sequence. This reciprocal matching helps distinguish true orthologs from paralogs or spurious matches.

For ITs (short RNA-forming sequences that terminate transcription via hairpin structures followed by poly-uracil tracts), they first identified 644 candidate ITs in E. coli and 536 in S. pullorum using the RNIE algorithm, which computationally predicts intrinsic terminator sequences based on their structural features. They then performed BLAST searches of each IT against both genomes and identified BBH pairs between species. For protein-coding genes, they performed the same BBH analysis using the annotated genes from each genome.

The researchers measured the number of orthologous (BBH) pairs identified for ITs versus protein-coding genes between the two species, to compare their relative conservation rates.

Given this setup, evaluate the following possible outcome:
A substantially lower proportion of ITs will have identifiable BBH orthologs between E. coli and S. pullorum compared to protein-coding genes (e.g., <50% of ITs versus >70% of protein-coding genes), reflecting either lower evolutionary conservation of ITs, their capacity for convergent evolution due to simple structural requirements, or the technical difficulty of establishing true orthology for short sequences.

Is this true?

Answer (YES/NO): YES